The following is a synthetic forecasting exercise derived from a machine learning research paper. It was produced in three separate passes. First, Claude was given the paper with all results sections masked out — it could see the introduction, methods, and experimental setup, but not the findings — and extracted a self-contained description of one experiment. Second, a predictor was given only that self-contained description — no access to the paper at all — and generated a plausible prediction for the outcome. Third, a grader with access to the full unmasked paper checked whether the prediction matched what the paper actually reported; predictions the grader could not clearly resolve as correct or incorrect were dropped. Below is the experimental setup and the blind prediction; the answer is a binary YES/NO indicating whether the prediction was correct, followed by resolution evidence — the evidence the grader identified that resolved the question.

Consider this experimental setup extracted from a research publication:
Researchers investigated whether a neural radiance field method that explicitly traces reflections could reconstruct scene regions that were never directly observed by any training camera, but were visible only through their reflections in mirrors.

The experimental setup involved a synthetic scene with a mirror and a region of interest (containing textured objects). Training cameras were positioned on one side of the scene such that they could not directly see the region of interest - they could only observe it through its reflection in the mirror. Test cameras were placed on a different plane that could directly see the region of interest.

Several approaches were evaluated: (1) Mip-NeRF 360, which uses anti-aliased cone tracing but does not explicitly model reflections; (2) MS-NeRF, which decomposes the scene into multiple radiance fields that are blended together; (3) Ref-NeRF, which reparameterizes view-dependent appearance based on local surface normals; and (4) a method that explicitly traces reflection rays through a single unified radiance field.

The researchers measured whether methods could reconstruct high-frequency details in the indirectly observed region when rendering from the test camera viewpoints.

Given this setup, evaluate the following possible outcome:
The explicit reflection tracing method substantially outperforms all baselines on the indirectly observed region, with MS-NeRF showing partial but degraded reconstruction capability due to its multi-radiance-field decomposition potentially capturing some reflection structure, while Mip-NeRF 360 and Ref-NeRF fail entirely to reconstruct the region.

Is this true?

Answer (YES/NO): NO